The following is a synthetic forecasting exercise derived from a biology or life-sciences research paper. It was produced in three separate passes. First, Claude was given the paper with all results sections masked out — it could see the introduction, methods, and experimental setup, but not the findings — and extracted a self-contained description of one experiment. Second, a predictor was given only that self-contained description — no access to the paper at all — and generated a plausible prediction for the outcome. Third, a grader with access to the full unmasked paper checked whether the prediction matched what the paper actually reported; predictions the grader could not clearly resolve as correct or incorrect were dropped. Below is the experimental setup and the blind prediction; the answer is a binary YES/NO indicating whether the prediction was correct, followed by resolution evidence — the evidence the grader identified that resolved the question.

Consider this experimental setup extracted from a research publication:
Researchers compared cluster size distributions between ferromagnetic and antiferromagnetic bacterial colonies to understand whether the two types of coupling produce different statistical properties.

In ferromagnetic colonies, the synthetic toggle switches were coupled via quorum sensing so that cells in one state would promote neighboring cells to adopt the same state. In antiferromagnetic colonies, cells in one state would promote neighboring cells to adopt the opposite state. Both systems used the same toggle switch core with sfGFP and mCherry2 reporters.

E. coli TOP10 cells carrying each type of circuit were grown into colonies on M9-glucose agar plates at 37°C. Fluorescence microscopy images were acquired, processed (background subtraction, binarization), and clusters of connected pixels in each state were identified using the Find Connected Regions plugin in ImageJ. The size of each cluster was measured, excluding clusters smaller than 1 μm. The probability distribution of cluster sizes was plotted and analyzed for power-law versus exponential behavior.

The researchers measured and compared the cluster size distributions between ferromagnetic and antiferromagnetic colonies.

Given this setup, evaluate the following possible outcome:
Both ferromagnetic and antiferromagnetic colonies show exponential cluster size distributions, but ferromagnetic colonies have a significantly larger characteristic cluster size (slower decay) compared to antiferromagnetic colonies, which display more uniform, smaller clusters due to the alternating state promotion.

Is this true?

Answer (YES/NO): NO